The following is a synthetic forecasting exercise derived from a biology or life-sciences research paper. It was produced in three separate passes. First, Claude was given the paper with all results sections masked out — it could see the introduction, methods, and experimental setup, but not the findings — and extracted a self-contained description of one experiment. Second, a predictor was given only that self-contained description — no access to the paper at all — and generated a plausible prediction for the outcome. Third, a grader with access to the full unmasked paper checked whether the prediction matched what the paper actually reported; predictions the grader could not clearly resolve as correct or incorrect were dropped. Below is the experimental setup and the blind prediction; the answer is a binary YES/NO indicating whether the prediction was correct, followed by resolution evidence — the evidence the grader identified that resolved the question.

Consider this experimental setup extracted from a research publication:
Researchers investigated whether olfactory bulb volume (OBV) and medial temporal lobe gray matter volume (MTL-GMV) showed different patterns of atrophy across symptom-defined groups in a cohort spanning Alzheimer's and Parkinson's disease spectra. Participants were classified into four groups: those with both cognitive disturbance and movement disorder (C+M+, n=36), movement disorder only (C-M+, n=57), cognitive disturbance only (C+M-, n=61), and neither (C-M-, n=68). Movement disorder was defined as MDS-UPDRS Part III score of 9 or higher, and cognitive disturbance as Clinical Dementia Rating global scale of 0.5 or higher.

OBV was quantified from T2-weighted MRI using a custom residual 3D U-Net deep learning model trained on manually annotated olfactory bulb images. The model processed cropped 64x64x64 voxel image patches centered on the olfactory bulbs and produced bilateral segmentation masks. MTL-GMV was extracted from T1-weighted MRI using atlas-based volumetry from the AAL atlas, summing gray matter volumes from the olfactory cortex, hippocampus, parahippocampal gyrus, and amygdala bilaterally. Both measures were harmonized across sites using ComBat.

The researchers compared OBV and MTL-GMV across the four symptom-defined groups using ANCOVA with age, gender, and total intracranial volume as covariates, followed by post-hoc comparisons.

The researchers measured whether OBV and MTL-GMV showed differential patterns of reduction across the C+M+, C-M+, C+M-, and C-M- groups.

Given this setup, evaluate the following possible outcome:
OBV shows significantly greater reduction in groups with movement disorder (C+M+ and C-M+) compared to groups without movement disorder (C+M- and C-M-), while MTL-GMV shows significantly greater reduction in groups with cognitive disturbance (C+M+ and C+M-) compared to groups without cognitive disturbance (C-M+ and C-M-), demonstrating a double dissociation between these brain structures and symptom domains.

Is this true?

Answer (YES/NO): YES